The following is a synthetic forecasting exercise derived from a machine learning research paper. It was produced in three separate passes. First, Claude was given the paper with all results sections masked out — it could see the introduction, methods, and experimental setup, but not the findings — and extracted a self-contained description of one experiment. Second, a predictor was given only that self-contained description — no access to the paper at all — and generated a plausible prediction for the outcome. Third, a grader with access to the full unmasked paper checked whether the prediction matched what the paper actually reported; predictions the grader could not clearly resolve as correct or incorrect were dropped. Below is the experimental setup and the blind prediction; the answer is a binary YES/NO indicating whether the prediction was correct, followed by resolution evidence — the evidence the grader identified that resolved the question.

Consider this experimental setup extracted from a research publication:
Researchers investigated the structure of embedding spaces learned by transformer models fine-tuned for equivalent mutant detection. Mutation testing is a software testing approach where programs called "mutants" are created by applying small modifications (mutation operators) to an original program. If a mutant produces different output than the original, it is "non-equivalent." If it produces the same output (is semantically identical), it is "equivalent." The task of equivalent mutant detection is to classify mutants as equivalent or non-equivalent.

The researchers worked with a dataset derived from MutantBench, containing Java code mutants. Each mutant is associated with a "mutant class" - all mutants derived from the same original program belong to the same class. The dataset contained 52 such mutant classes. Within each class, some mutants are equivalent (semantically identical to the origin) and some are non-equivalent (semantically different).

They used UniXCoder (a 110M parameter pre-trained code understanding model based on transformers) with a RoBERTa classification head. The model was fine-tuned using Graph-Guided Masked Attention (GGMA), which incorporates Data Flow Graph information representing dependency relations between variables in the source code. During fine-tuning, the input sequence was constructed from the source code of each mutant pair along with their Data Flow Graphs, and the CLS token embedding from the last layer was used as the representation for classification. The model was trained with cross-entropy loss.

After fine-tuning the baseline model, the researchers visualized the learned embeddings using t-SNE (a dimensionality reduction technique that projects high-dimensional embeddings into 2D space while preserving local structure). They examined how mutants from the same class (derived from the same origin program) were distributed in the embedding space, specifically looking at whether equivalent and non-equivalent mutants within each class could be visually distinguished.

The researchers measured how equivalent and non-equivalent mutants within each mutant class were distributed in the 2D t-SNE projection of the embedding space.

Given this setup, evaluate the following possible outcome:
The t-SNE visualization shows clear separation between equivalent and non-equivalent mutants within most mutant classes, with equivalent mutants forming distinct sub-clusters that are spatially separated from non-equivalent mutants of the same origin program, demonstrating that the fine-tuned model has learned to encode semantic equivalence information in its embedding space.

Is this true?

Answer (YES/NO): NO